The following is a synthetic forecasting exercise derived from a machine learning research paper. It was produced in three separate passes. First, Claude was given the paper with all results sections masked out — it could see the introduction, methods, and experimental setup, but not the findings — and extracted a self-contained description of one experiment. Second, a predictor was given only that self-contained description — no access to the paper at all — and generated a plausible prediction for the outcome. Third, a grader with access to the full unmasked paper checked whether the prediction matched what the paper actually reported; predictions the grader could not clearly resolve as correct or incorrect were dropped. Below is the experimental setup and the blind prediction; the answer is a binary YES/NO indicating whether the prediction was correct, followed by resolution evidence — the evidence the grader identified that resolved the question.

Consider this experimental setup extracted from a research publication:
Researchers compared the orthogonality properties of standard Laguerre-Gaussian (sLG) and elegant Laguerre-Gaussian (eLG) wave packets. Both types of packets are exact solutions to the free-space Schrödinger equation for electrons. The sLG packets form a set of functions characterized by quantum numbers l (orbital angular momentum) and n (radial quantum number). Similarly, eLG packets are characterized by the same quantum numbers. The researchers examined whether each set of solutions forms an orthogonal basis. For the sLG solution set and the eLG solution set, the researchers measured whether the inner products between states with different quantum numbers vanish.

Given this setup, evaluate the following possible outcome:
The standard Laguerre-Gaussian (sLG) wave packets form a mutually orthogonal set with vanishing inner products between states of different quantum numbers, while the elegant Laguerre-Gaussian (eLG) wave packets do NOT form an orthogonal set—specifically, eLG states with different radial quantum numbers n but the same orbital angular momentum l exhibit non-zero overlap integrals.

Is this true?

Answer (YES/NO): NO